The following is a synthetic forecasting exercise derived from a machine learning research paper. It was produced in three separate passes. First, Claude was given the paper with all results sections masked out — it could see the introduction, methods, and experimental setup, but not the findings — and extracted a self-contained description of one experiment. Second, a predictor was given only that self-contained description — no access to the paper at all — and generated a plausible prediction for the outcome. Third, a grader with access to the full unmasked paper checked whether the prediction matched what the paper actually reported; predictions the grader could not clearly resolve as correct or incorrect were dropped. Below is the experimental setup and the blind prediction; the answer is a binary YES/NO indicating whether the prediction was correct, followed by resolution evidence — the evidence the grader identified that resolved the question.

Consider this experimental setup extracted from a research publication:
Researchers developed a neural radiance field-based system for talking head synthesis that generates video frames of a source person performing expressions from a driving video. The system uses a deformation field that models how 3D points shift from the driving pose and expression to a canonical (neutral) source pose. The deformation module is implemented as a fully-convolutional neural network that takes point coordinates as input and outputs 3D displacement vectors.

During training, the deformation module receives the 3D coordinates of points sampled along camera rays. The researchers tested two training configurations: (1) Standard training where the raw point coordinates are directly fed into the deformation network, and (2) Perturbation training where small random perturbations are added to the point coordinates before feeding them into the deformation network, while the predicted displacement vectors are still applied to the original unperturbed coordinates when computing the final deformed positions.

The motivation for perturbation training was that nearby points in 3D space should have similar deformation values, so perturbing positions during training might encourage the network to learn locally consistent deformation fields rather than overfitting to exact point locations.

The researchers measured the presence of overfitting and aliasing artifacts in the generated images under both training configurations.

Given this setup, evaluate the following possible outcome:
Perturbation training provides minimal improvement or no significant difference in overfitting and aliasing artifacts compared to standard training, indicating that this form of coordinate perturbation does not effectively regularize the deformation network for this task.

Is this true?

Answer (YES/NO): NO